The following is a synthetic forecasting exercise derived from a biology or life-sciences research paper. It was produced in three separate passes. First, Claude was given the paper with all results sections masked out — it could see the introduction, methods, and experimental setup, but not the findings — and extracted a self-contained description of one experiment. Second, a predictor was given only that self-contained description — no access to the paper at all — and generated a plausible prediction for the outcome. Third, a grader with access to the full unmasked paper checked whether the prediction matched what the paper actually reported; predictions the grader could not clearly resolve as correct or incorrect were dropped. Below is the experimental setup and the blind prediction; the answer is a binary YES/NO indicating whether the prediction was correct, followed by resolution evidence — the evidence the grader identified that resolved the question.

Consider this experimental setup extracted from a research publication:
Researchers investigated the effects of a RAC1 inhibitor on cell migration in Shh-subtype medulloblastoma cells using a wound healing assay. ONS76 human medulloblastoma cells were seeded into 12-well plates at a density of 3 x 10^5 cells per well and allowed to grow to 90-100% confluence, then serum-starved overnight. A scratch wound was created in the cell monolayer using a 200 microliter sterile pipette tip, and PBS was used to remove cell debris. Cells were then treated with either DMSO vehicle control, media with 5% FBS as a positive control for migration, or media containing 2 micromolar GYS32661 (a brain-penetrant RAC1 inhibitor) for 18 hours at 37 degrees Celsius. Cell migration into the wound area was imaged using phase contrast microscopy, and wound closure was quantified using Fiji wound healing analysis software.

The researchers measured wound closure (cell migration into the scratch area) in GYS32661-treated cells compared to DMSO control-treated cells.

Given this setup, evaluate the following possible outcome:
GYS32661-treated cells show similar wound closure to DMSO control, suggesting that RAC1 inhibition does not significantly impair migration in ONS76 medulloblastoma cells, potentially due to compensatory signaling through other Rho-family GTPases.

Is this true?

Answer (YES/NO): NO